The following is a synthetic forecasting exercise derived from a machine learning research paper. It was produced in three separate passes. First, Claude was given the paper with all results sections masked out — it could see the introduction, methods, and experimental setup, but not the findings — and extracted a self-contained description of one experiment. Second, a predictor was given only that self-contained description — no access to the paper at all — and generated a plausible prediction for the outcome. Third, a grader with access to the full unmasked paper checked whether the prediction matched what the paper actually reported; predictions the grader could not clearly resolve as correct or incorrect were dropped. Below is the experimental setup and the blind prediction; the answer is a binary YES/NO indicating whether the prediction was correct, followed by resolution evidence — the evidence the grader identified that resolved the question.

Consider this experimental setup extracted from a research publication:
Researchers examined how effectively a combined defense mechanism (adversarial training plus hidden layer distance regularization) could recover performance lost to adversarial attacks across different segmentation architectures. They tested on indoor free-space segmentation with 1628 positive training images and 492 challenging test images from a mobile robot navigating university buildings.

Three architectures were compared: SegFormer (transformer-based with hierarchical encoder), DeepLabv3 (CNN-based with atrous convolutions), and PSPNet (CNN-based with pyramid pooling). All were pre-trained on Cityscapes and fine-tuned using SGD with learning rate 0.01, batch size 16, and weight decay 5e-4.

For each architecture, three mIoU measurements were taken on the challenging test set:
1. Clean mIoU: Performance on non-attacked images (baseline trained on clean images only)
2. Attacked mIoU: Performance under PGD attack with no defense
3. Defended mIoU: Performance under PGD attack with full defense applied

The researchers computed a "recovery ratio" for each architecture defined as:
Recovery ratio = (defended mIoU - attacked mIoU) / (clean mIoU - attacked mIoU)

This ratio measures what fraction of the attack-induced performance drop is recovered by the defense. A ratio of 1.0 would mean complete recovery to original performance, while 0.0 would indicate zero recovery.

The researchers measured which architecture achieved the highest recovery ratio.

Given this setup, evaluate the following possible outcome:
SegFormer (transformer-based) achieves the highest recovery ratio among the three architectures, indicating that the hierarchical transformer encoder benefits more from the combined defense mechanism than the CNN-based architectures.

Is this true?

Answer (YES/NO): YES